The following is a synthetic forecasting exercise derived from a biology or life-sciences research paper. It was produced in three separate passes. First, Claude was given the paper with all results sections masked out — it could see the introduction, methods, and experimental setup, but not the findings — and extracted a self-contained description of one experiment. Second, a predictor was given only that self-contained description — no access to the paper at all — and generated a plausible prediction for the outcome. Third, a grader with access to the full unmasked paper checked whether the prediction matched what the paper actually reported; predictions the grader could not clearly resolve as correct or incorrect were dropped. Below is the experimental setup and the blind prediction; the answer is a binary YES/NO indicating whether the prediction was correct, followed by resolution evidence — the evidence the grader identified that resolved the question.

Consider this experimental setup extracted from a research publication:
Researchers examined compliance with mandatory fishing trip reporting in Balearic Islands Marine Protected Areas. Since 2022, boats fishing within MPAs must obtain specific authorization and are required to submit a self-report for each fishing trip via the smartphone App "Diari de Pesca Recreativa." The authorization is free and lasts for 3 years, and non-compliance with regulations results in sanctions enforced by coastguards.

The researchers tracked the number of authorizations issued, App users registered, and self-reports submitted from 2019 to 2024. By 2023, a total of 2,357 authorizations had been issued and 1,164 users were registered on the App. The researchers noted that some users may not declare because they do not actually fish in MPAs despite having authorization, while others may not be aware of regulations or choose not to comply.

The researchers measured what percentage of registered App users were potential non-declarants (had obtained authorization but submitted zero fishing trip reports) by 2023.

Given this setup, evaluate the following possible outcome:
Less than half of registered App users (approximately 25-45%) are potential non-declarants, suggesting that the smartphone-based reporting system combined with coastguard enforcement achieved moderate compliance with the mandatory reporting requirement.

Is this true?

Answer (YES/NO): NO